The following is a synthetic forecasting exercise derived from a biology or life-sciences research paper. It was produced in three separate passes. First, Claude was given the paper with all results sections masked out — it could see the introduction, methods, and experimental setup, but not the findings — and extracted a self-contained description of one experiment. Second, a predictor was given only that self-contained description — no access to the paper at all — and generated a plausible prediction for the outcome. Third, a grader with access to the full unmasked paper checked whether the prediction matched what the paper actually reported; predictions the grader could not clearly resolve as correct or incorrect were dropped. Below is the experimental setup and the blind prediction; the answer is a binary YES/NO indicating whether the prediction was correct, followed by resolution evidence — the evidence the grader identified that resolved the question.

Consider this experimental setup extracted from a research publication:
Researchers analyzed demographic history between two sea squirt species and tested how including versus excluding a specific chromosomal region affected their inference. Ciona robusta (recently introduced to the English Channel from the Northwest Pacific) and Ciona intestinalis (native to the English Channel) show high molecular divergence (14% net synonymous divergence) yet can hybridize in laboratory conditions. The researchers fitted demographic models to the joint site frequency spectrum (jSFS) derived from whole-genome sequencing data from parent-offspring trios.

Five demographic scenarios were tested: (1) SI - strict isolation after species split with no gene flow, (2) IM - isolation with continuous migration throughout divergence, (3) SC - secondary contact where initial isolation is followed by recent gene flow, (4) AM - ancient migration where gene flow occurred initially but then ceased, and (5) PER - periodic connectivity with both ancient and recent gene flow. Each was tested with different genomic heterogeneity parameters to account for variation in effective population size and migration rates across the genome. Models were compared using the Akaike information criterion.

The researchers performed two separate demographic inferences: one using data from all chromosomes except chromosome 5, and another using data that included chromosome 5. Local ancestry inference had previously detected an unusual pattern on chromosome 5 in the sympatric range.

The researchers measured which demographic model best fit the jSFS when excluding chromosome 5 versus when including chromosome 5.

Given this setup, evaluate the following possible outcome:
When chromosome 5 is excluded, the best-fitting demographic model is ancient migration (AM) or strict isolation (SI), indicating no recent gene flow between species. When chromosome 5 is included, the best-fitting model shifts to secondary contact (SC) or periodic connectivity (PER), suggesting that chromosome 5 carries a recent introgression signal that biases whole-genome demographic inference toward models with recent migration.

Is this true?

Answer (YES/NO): NO